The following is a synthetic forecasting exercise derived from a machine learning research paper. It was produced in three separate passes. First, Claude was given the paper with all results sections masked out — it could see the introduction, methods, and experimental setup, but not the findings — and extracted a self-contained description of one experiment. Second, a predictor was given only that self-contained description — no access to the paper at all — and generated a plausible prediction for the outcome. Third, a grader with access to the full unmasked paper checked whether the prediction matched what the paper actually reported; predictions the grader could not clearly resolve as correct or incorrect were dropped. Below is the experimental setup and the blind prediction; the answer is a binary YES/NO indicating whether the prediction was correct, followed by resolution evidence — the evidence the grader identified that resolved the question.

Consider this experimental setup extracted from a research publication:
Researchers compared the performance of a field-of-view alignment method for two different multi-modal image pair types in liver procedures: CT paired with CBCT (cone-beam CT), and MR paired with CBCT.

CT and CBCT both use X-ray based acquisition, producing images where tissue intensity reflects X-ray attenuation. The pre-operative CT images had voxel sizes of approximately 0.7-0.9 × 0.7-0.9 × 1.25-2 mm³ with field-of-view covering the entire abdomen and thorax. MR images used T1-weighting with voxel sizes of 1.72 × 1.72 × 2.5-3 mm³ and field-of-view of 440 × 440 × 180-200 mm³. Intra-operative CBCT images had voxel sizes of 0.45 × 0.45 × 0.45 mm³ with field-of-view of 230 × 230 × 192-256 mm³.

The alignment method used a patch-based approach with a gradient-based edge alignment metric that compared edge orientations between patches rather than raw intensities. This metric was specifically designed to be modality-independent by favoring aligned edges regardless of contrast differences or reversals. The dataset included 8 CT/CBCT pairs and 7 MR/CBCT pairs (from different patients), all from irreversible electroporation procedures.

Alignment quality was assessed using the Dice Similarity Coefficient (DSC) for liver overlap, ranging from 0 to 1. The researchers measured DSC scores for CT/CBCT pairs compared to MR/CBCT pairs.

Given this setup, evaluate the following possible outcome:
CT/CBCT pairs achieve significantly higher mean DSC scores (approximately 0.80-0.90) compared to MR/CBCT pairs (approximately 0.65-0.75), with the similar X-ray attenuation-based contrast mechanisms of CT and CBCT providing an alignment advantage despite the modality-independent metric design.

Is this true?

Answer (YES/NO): NO